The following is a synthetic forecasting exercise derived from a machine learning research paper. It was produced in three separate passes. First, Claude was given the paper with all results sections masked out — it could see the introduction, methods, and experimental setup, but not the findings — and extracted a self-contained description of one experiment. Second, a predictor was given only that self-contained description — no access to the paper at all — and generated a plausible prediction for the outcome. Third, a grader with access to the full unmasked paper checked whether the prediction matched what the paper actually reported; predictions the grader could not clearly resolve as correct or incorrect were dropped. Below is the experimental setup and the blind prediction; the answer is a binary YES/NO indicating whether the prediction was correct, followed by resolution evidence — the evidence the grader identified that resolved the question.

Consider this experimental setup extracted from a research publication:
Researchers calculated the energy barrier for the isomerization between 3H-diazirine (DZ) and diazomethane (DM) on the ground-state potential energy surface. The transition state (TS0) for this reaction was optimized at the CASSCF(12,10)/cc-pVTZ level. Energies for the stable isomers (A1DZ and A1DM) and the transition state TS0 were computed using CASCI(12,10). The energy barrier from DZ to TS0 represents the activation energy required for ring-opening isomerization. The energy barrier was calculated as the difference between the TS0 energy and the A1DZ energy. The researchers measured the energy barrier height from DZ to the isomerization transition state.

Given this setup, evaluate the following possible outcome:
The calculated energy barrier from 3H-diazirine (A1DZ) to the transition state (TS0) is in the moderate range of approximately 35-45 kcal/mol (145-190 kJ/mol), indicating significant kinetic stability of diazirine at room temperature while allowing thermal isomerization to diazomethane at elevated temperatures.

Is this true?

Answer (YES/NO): YES